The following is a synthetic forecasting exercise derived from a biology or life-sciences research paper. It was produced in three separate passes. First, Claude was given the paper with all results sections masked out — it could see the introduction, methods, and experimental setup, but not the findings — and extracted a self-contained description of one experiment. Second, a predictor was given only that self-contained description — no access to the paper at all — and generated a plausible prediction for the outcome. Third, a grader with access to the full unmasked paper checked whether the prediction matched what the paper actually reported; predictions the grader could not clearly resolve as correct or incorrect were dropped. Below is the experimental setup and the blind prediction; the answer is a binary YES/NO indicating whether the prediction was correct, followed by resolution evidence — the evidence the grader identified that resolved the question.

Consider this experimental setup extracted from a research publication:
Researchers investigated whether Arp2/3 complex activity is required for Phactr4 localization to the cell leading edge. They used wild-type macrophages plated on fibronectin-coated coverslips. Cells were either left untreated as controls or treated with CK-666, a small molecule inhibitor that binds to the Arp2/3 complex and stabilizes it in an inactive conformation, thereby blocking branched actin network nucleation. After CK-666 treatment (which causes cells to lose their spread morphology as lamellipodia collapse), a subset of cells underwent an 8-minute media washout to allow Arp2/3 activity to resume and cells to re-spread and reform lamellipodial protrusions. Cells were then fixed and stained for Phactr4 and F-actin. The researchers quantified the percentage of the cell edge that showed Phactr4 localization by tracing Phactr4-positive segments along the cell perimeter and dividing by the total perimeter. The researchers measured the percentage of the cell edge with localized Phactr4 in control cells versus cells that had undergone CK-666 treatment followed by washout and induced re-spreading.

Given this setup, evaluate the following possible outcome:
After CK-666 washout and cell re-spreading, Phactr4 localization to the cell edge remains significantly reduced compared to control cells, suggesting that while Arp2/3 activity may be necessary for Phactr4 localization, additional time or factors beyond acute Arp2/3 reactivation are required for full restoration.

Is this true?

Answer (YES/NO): NO